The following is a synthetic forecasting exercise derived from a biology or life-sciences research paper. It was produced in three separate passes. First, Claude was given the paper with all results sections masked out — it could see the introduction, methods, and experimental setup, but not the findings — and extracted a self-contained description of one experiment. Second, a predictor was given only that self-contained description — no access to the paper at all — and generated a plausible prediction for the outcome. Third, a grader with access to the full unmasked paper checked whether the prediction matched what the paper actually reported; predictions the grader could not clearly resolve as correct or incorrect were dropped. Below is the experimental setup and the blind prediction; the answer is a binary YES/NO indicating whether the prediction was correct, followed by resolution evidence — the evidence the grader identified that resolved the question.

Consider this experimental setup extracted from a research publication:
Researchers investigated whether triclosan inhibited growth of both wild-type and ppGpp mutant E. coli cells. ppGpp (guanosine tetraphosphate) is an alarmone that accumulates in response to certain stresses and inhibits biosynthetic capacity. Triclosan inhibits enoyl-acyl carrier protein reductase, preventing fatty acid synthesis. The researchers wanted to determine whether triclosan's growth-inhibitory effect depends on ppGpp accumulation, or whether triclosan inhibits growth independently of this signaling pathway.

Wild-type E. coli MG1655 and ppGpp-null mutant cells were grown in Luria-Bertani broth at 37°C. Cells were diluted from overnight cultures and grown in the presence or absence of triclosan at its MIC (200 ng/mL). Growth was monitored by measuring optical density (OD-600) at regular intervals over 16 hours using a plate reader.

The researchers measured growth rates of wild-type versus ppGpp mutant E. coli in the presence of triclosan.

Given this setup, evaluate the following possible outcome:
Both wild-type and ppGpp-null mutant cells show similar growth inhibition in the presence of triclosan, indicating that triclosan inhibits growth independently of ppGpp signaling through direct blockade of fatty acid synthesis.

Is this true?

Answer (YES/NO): YES